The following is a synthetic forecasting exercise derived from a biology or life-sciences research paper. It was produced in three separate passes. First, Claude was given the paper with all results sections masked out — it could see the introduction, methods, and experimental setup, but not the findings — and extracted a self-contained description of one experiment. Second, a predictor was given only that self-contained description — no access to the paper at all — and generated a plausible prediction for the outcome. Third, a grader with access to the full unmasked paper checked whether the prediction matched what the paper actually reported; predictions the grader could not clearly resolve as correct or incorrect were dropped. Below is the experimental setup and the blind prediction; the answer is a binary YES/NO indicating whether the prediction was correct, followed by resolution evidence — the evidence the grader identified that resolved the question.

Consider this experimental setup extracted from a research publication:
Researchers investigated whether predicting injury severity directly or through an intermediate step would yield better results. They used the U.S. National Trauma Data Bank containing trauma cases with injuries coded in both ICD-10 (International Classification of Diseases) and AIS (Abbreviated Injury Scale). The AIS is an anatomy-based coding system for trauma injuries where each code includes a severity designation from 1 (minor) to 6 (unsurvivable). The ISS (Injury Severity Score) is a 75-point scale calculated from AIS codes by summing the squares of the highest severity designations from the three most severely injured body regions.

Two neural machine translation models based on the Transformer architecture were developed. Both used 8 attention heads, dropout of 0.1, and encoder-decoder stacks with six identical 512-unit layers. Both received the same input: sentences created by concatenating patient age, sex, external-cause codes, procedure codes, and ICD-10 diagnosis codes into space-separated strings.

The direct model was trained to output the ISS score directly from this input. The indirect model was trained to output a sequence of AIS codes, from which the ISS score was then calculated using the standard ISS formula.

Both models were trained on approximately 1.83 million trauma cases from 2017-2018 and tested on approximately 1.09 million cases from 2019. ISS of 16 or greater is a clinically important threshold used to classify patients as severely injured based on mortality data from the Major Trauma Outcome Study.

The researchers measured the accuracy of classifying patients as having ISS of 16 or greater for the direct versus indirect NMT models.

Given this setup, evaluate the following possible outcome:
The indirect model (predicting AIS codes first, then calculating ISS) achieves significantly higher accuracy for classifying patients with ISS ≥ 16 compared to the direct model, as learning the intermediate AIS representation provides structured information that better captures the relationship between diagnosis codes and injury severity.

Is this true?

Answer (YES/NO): YES